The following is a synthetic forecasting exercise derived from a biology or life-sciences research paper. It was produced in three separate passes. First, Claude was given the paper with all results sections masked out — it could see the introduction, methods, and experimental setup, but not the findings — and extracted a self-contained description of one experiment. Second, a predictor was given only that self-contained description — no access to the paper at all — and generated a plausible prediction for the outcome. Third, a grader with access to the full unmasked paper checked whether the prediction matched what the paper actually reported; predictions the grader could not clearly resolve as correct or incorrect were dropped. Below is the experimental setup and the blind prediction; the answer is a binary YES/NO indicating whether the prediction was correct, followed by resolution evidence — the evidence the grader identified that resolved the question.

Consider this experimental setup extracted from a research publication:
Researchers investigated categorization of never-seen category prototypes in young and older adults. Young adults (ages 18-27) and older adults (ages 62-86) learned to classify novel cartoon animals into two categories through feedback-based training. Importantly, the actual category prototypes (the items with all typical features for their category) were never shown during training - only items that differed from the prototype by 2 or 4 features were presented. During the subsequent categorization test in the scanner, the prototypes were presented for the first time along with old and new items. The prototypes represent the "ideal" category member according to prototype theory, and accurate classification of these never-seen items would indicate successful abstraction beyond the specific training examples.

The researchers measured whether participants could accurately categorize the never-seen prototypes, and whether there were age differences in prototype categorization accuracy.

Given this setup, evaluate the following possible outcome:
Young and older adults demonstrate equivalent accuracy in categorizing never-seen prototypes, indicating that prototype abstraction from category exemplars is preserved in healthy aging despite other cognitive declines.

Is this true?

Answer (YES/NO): YES